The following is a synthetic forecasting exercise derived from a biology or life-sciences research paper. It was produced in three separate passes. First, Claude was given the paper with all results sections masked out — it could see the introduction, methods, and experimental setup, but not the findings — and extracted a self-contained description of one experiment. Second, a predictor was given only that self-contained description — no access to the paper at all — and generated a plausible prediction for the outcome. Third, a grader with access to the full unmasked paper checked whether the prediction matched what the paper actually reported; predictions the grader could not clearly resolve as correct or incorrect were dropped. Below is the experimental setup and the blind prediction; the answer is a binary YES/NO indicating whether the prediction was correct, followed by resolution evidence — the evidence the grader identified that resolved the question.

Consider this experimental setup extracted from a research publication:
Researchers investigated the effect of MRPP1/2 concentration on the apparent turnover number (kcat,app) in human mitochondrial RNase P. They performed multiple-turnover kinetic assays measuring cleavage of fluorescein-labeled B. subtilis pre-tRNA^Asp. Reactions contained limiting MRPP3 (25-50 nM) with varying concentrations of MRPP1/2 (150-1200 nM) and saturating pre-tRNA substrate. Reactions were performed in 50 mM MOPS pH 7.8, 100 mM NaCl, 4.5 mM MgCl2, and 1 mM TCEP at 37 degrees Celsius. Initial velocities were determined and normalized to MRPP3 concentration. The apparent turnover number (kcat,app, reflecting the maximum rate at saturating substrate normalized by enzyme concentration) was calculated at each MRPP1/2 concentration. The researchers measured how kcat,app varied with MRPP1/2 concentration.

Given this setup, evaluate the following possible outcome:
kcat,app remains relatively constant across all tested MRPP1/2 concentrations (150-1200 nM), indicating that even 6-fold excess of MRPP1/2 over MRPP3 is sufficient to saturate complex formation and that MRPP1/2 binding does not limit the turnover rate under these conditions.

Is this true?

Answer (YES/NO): NO